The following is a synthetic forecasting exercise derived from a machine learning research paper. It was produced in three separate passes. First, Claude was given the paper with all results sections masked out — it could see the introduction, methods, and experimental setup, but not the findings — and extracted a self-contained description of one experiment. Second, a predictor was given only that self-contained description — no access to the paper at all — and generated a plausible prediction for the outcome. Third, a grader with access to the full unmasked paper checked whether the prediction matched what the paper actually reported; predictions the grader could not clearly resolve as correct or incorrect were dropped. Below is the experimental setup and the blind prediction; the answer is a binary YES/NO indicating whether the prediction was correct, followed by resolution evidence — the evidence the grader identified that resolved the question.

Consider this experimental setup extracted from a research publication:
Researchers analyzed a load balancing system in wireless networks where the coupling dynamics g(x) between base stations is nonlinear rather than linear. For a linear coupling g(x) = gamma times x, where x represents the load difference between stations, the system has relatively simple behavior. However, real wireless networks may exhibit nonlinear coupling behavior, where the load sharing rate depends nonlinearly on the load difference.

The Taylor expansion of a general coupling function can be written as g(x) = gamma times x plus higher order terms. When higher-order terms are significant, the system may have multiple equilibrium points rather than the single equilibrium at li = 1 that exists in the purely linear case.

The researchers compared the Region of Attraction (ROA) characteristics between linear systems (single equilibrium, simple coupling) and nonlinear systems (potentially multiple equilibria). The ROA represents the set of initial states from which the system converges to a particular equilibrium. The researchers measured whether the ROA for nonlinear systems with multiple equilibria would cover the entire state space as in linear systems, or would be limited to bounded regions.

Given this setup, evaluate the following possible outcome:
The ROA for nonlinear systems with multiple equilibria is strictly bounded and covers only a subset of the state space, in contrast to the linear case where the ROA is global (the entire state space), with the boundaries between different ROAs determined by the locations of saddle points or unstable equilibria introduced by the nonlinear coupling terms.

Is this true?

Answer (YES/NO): YES